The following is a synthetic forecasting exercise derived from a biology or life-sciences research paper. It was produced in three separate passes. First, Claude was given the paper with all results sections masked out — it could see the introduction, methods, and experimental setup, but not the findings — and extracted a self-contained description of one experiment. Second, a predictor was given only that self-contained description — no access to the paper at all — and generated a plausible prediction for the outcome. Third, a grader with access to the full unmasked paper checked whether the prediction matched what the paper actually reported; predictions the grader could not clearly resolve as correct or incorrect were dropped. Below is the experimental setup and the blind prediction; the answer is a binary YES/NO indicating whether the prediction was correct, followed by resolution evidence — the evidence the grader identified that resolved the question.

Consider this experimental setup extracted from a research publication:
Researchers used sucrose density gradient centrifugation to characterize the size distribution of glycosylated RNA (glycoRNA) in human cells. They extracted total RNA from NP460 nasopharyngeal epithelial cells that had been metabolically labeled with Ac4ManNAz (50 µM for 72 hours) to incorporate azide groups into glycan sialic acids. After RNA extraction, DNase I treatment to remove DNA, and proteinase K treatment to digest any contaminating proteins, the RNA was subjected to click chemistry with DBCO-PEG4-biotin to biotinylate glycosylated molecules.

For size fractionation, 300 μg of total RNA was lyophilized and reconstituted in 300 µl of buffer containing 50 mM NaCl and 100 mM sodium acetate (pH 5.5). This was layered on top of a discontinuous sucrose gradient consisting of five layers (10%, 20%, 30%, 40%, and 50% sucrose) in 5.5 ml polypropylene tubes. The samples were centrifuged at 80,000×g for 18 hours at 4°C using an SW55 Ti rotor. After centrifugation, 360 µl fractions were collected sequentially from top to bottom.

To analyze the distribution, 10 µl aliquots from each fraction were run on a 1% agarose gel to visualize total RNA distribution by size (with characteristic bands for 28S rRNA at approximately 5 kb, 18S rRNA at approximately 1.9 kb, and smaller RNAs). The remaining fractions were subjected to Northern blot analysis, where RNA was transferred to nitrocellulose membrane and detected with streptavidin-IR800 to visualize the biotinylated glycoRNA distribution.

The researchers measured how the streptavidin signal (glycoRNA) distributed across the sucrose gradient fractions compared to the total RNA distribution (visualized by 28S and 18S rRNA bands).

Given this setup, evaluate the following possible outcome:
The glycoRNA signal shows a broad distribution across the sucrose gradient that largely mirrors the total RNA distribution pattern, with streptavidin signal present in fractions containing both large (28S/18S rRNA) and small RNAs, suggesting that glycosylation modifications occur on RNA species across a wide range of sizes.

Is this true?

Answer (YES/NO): NO